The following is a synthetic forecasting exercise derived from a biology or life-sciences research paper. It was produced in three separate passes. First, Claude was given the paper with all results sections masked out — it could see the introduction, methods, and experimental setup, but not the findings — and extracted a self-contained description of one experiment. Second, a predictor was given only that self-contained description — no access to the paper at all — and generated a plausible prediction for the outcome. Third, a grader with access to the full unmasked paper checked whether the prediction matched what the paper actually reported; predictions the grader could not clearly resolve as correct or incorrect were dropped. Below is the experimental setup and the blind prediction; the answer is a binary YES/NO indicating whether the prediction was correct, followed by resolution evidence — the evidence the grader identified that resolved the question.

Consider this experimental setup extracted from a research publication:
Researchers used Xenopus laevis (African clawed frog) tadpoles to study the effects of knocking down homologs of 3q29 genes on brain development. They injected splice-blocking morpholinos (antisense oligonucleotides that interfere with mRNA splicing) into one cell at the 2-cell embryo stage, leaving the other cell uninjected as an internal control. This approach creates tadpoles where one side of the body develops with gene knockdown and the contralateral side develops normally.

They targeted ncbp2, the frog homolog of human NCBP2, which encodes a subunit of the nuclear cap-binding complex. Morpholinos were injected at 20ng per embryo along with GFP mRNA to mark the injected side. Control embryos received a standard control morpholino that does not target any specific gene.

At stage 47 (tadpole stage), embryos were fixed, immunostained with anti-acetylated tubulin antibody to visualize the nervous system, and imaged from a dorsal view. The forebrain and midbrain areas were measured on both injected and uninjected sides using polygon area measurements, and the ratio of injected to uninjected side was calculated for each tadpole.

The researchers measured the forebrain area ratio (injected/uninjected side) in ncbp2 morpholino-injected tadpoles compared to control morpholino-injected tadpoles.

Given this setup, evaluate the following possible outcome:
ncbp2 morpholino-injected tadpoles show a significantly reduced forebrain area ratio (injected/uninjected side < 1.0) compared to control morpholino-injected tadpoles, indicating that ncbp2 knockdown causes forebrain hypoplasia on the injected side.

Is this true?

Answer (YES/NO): YES